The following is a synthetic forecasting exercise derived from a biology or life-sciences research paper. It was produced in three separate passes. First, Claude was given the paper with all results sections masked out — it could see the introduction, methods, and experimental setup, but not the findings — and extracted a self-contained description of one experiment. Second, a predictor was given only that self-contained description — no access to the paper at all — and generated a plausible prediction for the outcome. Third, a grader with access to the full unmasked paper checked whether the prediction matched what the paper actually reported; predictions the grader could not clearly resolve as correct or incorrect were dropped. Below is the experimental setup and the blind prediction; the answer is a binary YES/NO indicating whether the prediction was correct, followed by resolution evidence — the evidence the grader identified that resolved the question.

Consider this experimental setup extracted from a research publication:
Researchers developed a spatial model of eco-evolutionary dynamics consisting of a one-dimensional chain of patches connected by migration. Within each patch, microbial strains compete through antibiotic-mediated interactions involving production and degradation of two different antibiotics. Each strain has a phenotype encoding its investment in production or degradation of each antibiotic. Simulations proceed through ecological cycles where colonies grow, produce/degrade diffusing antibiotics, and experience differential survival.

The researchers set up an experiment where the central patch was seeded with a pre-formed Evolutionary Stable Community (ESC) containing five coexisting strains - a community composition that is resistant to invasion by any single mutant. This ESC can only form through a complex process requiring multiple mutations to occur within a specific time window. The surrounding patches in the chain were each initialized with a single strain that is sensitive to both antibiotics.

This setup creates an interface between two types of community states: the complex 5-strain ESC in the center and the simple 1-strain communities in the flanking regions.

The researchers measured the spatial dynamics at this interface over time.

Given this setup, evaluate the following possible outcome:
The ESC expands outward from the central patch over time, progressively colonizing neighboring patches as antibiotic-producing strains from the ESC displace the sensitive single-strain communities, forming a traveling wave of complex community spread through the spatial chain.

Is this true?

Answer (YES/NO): YES